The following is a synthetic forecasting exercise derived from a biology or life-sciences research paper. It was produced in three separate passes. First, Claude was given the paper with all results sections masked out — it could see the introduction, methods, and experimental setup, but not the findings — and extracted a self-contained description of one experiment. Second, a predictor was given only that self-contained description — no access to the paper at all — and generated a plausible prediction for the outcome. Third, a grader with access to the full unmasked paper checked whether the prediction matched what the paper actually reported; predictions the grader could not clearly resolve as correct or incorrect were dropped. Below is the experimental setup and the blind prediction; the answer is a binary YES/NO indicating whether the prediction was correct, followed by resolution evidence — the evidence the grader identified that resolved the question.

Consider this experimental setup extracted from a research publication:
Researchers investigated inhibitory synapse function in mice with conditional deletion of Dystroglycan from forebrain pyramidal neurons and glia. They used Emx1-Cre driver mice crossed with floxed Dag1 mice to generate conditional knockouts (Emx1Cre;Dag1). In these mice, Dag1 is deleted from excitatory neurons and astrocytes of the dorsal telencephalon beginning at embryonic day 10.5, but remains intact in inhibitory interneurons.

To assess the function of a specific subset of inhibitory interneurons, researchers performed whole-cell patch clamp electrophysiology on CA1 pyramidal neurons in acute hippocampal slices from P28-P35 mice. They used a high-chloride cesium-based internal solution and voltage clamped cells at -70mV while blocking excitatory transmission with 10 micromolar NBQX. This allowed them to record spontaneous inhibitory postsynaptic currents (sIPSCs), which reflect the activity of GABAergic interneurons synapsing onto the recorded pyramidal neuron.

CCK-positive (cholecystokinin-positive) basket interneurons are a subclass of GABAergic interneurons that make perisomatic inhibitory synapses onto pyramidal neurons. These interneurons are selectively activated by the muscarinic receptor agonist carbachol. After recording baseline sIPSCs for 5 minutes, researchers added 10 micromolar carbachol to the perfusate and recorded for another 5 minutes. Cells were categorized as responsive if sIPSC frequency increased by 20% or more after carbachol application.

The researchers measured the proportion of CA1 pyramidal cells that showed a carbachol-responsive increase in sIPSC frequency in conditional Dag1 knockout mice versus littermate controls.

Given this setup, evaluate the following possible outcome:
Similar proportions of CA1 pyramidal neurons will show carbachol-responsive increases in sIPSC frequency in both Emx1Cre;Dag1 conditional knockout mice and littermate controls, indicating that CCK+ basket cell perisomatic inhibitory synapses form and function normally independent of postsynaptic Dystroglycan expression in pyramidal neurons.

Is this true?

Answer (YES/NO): NO